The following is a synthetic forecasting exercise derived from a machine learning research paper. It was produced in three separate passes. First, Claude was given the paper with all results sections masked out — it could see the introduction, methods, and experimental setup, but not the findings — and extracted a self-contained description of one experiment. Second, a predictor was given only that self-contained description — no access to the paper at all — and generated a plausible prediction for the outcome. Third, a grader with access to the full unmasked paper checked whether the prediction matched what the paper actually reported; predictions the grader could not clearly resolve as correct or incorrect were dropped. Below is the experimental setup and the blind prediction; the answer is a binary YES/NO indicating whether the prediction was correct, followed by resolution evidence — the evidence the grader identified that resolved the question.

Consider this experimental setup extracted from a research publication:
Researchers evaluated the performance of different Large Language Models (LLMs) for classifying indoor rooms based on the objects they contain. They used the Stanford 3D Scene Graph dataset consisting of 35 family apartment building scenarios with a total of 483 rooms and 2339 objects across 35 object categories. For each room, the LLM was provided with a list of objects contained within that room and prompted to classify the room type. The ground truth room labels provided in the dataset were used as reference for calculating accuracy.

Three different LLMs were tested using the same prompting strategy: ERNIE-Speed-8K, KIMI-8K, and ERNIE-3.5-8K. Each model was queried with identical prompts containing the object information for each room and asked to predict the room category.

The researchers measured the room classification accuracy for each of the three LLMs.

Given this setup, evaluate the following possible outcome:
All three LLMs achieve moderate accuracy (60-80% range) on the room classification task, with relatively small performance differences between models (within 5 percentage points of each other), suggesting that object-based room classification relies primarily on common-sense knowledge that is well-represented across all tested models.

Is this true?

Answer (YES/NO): NO